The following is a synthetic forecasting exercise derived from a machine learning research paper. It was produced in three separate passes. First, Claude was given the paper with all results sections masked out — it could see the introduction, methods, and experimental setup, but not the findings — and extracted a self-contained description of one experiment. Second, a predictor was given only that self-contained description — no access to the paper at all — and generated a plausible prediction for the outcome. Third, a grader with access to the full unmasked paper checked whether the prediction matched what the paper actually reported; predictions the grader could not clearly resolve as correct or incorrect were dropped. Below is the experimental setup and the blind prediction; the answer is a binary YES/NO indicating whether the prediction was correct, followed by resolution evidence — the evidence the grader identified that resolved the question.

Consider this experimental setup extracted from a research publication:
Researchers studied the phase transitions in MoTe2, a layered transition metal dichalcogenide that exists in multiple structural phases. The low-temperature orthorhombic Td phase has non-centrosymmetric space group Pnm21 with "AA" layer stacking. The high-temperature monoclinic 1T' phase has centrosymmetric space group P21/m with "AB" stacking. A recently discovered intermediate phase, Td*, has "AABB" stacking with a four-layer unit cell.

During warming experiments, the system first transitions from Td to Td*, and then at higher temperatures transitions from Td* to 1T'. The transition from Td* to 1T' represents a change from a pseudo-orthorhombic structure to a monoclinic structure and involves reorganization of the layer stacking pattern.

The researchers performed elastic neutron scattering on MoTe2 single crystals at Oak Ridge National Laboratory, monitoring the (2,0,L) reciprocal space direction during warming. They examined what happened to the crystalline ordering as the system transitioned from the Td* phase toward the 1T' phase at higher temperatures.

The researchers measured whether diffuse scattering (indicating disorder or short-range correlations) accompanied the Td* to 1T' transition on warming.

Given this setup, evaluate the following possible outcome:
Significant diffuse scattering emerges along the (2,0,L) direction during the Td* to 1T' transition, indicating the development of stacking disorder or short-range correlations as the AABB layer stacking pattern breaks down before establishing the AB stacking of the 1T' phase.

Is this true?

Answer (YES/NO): YES